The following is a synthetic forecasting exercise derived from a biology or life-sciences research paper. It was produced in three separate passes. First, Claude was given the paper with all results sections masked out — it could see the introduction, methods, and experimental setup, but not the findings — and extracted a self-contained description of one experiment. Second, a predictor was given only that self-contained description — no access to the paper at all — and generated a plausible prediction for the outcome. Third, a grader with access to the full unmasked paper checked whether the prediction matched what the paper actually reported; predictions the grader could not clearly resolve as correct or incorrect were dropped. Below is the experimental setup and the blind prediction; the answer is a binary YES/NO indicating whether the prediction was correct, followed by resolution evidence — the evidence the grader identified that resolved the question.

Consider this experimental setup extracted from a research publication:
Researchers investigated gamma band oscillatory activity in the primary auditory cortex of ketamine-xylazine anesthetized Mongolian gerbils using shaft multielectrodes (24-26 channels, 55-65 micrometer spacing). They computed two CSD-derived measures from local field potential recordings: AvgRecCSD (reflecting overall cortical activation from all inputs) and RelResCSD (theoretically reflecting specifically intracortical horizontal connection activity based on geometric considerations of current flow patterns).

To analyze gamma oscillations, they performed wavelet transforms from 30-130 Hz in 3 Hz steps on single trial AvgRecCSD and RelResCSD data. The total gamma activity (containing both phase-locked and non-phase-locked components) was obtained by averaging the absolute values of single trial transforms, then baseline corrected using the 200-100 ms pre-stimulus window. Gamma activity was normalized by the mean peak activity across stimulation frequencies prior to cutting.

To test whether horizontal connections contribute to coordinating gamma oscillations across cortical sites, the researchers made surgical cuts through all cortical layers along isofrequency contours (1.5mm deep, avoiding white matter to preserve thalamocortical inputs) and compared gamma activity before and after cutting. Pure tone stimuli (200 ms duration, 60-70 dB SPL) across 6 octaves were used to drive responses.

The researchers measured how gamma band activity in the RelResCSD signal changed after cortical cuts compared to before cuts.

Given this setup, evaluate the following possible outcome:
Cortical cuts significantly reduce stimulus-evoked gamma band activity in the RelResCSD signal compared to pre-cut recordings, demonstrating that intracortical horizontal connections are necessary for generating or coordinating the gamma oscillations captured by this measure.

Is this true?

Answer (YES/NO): NO